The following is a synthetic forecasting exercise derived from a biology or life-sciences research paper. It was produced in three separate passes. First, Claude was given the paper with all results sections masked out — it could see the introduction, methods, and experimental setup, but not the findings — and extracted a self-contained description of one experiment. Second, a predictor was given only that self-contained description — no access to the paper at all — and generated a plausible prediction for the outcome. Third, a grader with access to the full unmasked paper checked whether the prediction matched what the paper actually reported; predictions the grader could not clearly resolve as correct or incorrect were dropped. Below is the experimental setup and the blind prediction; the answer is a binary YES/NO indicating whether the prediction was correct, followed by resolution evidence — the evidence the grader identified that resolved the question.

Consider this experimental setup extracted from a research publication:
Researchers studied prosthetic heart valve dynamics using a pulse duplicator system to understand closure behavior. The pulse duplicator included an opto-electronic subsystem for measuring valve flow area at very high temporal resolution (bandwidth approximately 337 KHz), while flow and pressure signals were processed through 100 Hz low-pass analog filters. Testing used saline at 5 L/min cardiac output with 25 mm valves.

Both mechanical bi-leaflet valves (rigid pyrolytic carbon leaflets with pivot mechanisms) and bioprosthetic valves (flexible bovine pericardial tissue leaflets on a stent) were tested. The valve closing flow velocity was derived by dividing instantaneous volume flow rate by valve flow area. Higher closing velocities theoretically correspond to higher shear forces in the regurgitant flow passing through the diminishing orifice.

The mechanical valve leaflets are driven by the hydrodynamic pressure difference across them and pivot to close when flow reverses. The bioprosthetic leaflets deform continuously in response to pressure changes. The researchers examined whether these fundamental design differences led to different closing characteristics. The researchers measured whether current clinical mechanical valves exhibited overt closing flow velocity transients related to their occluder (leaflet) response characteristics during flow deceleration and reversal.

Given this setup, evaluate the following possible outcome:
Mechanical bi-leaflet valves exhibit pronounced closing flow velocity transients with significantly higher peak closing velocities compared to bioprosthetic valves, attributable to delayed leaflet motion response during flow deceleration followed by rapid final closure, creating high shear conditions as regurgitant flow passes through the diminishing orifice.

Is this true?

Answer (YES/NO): YES